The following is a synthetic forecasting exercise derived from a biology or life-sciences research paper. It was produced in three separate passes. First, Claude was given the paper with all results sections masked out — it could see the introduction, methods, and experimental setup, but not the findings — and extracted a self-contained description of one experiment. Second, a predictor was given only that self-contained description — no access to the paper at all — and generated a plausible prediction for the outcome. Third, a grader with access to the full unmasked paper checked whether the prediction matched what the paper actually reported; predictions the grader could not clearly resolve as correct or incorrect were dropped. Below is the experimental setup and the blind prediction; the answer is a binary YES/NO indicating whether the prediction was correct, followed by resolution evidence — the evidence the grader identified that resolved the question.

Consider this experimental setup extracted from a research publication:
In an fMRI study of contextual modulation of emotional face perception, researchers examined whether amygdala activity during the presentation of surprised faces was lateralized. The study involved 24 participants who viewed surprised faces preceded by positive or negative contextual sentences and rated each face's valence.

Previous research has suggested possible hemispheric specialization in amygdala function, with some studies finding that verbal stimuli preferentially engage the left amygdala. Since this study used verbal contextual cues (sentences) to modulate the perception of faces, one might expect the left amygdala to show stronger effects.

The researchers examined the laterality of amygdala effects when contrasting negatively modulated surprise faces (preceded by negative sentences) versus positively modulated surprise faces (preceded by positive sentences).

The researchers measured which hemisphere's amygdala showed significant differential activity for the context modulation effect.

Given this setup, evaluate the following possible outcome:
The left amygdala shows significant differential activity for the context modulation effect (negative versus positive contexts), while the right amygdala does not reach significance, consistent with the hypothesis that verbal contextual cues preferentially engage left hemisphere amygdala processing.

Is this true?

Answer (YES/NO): NO